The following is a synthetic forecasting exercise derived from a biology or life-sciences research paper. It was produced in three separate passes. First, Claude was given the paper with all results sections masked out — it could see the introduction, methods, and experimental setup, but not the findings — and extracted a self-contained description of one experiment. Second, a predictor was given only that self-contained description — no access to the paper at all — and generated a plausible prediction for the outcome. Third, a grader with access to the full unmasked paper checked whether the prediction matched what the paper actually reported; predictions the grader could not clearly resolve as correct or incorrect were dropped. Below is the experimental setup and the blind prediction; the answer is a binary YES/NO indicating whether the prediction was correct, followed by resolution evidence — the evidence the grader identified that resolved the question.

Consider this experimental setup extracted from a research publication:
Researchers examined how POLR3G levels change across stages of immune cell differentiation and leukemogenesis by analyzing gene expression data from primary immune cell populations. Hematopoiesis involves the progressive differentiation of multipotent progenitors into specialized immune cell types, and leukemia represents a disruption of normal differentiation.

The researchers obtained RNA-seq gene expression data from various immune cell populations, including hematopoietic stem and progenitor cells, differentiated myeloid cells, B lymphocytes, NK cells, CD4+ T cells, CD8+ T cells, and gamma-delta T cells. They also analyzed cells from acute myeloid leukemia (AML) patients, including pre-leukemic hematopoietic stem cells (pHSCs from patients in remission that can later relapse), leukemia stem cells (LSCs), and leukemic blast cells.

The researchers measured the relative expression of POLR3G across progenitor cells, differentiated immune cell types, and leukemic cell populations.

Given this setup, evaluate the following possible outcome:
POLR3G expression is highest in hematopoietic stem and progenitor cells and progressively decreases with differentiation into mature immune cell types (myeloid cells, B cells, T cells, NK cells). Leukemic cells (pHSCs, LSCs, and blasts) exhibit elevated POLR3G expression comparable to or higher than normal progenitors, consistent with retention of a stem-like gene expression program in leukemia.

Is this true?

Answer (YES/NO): YES